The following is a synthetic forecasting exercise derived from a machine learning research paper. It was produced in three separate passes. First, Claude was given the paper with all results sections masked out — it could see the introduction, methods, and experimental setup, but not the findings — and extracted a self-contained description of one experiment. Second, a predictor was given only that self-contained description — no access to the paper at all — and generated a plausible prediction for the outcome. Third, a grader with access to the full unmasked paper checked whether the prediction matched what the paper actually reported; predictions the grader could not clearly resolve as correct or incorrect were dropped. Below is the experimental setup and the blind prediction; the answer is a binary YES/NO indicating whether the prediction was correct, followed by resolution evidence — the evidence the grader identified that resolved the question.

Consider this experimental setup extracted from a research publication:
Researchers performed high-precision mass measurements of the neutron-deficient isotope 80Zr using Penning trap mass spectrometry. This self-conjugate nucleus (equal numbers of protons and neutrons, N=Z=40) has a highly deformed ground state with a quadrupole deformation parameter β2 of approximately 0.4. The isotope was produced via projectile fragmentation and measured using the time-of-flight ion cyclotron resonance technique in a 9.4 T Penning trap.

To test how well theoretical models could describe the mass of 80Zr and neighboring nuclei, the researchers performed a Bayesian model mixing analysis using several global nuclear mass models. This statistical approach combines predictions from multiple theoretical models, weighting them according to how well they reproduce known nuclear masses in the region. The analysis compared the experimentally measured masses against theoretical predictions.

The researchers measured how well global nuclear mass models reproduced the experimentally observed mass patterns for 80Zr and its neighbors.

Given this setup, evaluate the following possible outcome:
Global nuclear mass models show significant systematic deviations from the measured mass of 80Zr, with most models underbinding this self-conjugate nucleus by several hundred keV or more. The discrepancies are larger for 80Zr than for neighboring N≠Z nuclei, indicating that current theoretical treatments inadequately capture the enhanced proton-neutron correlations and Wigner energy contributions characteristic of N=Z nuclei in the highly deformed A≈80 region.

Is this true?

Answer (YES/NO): YES